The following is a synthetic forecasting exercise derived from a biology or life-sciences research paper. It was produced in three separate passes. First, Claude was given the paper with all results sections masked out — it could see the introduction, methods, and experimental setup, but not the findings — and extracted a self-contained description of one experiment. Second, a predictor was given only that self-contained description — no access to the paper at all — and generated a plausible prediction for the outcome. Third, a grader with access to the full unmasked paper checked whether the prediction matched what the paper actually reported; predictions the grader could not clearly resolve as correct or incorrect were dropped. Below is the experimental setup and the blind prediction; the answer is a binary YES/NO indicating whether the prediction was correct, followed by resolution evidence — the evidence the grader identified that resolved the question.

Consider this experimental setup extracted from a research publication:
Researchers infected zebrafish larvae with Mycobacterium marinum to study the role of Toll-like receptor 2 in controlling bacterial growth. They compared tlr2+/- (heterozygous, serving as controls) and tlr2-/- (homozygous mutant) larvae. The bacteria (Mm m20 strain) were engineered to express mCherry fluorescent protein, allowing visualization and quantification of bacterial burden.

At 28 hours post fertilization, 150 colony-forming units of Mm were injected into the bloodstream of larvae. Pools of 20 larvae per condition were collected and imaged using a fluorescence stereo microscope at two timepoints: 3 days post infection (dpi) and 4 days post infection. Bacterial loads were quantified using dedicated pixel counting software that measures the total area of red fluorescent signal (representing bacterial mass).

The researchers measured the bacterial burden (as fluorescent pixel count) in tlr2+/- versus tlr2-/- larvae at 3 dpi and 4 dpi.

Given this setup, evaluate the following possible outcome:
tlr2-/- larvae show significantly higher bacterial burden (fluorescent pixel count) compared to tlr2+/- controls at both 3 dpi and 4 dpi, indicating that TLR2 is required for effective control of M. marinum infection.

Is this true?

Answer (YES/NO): NO